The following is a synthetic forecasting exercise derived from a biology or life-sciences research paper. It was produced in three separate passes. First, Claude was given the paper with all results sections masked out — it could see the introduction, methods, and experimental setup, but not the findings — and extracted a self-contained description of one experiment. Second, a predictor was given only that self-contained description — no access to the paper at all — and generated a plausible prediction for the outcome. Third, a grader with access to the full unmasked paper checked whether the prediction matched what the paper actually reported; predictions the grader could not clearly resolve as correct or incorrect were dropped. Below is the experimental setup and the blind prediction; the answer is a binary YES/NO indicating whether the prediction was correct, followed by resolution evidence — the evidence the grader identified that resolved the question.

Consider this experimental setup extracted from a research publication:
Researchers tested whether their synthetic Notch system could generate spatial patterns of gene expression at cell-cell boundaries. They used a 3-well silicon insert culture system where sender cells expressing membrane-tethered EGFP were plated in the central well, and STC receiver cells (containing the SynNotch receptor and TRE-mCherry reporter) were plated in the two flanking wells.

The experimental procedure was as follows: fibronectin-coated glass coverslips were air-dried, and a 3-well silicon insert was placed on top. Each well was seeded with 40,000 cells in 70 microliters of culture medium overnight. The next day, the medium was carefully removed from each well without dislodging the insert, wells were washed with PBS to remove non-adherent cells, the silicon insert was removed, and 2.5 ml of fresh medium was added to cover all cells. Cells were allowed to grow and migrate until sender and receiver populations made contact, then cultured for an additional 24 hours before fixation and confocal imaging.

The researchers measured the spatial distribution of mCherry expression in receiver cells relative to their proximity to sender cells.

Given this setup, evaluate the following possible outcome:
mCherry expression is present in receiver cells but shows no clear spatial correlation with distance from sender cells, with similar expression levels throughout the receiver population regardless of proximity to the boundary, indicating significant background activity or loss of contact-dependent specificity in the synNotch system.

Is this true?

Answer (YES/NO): NO